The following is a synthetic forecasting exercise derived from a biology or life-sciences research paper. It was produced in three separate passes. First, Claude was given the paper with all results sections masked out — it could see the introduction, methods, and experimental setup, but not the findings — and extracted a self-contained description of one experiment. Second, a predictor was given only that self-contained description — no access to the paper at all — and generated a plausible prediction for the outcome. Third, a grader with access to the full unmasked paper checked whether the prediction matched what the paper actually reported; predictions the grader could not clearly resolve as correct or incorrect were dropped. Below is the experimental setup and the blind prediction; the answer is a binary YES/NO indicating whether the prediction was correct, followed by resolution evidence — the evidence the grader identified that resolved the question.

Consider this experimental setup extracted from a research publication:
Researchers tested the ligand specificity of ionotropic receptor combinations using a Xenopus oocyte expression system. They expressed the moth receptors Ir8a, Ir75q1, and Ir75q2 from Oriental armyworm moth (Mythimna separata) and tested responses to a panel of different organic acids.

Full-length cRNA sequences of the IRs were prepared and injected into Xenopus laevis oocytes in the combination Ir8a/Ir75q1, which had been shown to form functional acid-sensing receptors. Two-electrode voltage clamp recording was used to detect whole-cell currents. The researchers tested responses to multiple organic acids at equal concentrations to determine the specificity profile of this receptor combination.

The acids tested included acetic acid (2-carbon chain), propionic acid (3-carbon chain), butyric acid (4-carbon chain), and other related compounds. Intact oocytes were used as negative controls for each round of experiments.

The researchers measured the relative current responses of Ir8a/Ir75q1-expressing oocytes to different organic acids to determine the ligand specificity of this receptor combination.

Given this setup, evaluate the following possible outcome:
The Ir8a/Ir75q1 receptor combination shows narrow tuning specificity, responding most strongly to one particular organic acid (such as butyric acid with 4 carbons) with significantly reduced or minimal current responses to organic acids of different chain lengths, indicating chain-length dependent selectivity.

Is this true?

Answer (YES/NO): NO